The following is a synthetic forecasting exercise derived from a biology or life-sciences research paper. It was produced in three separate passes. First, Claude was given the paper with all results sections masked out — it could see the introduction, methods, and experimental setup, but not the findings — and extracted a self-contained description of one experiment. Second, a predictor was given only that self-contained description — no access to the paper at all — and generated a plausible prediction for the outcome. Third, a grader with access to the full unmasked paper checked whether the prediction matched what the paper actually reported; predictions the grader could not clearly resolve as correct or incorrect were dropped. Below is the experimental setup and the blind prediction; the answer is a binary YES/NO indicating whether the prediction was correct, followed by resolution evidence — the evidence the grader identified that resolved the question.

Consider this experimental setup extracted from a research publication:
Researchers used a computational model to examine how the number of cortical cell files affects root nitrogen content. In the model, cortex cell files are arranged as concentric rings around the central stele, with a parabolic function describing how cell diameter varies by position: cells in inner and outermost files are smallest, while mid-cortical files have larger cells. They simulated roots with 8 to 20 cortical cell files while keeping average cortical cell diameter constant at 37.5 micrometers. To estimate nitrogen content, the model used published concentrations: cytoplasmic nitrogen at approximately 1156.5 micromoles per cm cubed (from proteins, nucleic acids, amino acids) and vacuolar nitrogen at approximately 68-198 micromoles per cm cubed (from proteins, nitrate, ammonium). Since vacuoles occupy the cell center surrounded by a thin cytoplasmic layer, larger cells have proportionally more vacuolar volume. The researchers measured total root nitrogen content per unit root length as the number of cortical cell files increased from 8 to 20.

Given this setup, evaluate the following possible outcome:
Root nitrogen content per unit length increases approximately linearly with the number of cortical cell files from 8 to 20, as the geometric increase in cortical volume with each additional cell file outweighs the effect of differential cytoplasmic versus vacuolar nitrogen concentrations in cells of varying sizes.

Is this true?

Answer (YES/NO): NO